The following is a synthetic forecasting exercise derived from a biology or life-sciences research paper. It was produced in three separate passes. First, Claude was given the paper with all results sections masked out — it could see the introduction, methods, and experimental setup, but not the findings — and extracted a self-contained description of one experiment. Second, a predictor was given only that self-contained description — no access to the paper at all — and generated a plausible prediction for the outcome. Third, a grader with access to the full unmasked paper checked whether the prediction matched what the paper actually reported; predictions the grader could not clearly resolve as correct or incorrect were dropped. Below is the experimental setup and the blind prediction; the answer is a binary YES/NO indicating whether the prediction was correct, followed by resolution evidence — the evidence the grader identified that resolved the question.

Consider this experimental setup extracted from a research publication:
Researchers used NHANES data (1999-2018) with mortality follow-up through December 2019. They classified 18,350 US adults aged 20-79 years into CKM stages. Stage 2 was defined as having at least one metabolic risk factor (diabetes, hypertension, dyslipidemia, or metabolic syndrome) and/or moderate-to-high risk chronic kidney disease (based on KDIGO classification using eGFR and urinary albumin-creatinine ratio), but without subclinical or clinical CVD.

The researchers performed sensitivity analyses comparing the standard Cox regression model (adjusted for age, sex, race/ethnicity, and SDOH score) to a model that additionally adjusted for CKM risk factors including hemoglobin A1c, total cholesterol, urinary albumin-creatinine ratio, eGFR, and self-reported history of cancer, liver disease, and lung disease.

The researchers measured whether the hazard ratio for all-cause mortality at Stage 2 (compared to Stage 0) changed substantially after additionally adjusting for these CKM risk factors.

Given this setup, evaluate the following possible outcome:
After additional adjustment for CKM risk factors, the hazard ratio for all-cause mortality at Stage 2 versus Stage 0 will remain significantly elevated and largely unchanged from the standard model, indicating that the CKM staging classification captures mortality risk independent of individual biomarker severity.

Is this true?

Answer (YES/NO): YES